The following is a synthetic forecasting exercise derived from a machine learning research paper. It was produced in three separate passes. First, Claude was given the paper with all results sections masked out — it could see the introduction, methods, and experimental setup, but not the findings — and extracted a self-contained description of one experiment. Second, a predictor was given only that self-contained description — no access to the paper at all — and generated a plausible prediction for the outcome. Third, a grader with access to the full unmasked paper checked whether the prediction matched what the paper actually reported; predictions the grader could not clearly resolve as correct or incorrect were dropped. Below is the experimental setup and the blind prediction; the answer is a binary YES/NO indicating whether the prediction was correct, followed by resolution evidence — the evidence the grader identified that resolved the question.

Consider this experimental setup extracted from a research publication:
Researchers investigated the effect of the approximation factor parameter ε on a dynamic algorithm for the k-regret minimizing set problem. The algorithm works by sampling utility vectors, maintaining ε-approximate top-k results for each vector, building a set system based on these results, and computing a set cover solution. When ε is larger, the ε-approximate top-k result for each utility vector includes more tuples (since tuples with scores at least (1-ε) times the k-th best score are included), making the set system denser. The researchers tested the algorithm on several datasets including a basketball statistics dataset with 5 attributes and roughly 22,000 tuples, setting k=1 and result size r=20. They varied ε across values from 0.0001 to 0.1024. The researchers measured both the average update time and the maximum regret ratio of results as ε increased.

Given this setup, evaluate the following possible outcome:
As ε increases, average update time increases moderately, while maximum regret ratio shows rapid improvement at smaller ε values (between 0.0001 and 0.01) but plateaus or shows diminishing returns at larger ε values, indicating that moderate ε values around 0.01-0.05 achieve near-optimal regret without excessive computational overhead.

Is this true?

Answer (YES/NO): NO